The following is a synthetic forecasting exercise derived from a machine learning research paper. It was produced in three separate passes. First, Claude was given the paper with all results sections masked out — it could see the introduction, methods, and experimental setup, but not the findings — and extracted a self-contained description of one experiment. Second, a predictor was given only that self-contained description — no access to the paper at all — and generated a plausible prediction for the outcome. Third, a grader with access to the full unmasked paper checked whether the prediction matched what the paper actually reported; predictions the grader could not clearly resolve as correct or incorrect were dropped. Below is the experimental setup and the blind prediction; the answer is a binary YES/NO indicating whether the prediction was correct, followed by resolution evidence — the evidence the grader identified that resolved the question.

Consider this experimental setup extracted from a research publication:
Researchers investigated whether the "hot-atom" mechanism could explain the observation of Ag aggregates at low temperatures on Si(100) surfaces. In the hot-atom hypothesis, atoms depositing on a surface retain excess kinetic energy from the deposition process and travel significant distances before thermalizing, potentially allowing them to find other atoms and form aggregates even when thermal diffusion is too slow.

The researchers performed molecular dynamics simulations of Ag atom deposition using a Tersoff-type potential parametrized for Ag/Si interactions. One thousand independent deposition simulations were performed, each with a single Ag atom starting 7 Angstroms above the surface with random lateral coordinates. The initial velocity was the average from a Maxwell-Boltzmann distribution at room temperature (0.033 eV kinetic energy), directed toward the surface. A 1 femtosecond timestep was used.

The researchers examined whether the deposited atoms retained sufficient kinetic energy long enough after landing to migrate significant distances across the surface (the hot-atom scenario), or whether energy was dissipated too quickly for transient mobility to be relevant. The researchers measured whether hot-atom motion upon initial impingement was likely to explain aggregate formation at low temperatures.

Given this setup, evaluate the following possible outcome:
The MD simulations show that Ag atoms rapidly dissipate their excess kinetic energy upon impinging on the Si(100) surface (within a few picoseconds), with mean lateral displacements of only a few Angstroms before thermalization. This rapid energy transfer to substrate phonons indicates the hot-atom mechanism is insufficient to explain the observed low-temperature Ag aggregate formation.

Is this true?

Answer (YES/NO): YES